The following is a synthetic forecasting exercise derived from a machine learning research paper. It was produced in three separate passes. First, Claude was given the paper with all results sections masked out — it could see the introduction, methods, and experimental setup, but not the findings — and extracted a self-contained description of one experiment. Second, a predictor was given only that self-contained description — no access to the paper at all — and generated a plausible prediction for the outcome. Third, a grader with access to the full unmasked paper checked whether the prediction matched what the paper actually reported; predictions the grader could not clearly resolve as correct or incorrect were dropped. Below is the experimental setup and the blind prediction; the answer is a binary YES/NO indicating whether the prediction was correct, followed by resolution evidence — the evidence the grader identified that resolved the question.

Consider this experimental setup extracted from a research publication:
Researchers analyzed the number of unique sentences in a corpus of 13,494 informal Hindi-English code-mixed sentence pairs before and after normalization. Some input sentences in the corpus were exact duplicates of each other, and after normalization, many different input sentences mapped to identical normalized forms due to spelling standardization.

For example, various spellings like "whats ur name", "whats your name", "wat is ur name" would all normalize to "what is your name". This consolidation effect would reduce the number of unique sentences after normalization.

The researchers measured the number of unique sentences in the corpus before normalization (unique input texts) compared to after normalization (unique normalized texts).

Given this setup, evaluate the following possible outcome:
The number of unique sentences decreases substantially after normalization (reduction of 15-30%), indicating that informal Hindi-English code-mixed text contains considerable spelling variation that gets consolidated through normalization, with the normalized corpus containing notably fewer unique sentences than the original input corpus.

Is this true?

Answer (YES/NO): NO